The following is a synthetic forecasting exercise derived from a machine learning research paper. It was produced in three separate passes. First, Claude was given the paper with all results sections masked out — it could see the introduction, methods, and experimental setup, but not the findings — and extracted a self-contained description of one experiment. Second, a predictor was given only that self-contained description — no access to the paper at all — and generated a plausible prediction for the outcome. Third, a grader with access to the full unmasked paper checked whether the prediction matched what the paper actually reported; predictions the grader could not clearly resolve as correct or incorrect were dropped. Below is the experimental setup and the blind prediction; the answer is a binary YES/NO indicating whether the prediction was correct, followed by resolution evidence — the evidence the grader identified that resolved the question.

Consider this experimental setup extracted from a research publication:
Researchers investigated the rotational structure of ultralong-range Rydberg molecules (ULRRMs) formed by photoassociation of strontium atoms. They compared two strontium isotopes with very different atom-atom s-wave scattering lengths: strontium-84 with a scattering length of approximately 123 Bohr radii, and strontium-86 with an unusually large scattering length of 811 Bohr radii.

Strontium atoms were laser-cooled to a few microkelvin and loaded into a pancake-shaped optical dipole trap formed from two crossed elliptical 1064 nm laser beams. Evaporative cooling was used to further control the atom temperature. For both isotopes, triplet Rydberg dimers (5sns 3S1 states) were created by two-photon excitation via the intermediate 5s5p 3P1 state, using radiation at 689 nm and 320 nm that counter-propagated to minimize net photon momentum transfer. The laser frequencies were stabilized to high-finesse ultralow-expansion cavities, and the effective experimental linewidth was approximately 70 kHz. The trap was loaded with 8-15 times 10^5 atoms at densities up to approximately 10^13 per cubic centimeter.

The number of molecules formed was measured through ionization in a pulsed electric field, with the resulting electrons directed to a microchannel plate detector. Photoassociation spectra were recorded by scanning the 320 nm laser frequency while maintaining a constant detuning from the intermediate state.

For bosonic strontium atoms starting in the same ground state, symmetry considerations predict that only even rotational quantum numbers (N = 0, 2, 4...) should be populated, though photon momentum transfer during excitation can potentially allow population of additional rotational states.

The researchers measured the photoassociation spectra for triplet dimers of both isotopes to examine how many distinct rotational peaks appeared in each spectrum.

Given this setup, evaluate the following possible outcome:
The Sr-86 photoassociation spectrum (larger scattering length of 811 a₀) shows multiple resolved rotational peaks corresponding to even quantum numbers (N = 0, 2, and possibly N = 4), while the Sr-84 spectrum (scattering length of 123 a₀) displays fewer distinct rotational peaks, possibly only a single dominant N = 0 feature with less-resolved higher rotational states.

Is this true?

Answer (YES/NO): NO